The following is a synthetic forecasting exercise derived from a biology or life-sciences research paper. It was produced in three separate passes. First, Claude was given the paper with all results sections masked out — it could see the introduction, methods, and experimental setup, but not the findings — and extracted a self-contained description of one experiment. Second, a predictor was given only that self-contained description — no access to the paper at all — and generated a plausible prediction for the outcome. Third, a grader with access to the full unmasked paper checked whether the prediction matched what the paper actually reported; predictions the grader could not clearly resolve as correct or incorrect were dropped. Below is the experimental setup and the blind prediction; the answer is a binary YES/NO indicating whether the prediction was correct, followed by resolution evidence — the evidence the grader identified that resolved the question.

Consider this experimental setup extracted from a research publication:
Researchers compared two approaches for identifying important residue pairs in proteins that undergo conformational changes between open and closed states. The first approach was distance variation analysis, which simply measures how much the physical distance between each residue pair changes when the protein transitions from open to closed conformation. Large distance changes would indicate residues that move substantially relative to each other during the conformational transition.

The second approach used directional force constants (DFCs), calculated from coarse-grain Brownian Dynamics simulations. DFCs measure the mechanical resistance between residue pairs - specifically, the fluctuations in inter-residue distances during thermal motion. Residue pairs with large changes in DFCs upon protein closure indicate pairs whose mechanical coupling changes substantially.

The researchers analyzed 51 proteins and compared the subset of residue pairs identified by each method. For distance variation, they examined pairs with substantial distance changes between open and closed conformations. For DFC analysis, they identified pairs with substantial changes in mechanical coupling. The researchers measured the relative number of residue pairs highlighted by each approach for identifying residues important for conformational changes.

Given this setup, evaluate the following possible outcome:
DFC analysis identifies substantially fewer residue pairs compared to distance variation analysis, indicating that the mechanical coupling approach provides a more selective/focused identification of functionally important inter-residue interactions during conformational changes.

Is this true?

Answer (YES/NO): YES